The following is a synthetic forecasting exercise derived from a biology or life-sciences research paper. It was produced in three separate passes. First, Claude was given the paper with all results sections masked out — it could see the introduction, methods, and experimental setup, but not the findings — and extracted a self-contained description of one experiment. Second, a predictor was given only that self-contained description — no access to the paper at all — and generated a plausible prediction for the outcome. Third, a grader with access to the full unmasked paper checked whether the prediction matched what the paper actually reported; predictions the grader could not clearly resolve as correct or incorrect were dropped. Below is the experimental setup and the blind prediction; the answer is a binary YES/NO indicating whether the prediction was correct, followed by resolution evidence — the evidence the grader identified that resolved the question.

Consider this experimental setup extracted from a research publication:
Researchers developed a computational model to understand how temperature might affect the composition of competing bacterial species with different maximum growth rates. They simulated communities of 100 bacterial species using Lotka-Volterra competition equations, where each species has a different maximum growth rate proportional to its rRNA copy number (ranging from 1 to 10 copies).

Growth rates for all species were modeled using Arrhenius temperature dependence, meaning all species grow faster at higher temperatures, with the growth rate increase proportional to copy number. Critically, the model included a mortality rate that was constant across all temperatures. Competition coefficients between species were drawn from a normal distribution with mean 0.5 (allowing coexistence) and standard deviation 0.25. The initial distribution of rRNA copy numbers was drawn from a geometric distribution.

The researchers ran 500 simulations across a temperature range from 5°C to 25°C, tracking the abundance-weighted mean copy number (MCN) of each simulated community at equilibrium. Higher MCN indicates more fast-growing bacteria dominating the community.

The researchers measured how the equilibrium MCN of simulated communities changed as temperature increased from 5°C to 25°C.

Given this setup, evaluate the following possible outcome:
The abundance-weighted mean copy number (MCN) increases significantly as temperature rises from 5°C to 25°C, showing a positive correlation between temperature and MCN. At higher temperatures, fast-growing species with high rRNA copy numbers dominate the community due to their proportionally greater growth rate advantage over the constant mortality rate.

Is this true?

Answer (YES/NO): NO